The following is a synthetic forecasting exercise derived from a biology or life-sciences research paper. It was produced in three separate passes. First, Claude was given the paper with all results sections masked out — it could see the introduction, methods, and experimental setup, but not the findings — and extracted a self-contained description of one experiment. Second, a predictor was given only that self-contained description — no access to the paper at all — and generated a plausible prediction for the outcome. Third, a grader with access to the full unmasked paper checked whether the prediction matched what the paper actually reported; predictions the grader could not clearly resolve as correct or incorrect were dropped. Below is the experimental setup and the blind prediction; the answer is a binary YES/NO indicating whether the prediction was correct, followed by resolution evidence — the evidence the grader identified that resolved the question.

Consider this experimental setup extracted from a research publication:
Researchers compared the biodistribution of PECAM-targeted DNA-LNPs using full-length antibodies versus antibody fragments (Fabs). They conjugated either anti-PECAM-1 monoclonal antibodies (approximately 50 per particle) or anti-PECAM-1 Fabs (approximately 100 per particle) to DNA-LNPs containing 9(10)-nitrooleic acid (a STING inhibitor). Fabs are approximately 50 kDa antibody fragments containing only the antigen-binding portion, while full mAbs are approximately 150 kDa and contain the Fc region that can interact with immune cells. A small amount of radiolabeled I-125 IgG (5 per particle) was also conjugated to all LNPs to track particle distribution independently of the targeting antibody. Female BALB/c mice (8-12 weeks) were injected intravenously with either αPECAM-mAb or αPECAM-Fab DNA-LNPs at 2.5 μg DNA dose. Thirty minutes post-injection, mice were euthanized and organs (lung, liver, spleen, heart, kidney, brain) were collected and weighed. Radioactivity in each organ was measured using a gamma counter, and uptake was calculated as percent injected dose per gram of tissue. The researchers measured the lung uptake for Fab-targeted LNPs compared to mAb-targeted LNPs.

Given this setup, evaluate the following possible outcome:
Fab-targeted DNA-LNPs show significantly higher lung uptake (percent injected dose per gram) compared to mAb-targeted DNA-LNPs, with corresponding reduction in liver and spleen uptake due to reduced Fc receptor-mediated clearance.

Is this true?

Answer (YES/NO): NO